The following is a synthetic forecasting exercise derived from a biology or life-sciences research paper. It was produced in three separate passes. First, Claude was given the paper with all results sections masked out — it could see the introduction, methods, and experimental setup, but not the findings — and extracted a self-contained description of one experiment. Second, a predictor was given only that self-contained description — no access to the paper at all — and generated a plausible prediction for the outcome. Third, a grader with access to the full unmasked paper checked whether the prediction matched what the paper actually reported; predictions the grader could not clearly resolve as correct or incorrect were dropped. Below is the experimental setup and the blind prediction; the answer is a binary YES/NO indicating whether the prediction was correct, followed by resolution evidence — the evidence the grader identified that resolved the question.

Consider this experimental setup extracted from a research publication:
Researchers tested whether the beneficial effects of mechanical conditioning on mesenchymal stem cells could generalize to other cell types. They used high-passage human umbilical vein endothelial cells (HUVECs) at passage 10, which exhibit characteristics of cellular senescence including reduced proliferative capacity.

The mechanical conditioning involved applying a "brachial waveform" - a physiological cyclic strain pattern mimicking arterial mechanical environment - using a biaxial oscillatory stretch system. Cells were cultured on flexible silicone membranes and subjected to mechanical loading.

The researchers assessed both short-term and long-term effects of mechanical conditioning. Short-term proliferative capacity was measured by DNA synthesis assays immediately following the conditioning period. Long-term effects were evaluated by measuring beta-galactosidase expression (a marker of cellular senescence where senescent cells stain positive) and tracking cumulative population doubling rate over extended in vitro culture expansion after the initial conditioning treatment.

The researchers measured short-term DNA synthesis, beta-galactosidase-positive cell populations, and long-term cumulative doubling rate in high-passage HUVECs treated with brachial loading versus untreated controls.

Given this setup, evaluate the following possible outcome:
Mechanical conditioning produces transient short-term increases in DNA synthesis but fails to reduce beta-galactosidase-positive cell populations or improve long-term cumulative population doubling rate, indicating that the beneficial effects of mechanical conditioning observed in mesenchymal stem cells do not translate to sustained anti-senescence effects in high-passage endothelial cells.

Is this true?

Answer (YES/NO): NO